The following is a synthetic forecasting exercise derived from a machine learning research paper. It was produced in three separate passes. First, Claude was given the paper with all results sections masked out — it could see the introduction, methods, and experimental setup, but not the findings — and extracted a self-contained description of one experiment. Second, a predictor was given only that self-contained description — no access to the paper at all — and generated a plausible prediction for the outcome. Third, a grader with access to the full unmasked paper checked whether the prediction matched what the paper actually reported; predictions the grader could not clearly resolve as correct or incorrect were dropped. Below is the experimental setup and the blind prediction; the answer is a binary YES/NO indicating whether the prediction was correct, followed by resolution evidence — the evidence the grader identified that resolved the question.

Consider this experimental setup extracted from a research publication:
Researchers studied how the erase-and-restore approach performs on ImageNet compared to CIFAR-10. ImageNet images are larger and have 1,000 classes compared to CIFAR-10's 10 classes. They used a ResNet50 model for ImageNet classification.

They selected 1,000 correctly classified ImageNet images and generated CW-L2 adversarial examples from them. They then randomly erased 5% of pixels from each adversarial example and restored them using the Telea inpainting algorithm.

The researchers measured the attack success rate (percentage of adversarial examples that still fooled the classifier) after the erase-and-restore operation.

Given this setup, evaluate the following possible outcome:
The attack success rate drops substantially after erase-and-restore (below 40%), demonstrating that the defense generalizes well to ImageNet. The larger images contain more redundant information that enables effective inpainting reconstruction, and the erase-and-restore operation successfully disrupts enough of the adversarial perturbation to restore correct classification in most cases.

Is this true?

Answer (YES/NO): YES